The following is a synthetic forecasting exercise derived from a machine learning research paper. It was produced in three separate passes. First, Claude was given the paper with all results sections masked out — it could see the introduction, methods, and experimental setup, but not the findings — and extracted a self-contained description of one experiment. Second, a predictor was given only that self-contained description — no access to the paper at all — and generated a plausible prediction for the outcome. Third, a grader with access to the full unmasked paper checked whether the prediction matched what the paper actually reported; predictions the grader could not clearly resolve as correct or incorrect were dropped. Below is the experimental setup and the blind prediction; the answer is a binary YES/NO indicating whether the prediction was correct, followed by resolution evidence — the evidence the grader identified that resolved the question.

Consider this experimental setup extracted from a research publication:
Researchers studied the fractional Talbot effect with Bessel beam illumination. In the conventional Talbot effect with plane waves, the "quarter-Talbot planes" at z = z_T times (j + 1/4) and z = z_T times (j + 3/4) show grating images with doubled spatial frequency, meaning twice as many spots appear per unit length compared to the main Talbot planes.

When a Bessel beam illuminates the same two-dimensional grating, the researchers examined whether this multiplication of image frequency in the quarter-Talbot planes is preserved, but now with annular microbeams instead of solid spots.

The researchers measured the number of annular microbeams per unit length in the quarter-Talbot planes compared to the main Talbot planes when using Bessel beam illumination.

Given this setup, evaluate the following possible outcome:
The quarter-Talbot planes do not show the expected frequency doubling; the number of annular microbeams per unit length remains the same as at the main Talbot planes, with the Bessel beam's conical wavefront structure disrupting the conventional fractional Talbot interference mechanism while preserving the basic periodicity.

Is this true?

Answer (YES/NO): NO